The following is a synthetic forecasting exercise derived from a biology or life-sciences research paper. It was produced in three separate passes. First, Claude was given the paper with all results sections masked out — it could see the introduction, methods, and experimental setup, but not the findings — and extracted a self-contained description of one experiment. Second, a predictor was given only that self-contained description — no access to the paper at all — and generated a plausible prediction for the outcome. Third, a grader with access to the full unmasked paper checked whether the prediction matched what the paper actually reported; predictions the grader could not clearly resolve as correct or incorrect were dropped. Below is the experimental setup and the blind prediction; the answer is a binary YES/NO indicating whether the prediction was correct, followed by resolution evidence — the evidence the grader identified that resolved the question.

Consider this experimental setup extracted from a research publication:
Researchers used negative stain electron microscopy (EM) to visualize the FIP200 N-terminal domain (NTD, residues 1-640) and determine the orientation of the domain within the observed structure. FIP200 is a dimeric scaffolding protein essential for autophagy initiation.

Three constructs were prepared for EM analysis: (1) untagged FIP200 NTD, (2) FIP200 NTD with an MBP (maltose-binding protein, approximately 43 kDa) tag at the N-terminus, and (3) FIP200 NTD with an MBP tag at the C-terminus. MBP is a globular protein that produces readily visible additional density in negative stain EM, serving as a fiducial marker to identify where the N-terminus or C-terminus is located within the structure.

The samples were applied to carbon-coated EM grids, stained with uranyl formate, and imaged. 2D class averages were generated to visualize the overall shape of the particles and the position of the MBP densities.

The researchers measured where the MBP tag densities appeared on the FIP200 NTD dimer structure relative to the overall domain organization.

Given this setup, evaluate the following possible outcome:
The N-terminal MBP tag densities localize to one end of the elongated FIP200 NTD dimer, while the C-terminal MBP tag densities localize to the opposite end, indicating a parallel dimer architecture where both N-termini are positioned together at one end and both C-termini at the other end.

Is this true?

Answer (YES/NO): NO